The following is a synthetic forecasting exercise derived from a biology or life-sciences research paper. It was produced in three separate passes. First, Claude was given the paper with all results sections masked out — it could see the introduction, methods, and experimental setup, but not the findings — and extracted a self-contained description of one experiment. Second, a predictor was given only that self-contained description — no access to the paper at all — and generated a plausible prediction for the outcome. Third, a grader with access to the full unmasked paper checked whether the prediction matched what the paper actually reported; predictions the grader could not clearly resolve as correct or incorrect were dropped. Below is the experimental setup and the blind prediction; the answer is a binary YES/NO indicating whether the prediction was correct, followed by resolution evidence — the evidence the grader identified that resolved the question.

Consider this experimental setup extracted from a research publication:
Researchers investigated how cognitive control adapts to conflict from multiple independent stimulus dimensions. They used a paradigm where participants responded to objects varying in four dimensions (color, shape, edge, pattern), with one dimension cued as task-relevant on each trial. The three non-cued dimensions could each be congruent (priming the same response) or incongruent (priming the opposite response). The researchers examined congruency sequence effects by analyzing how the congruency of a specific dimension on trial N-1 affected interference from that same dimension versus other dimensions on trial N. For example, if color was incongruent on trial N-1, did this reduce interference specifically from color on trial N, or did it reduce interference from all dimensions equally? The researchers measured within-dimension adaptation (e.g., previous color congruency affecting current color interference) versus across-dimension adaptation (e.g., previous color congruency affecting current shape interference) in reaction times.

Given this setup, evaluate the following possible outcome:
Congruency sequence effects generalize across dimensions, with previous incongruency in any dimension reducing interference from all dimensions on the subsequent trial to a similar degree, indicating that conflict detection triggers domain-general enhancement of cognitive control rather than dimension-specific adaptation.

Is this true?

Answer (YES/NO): NO